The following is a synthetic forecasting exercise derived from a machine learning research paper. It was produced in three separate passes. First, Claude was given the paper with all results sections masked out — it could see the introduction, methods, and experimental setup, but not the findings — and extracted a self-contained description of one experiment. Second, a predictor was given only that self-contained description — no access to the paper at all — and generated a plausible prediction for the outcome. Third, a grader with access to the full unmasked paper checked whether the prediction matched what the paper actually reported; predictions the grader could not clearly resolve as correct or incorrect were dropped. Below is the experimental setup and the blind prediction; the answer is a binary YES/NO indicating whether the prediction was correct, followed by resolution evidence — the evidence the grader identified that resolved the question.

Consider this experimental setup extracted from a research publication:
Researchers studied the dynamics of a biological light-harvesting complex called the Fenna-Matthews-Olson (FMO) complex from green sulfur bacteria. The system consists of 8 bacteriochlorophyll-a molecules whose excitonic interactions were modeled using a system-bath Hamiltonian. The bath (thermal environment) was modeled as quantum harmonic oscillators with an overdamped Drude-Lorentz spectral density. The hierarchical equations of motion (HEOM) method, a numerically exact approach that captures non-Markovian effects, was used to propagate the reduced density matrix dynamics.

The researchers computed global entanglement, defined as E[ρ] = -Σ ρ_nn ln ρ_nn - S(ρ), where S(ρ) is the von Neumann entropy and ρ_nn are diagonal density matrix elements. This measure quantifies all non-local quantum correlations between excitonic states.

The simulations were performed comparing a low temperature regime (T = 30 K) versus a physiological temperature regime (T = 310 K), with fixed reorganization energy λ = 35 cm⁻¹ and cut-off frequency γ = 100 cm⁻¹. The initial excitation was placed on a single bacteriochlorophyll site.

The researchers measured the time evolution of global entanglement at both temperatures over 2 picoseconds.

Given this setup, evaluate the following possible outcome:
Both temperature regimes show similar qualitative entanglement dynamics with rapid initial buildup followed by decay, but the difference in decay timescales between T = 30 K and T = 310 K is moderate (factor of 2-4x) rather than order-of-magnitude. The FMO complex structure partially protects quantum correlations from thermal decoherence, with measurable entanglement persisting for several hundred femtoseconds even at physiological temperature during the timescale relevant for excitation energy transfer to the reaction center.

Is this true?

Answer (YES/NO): NO